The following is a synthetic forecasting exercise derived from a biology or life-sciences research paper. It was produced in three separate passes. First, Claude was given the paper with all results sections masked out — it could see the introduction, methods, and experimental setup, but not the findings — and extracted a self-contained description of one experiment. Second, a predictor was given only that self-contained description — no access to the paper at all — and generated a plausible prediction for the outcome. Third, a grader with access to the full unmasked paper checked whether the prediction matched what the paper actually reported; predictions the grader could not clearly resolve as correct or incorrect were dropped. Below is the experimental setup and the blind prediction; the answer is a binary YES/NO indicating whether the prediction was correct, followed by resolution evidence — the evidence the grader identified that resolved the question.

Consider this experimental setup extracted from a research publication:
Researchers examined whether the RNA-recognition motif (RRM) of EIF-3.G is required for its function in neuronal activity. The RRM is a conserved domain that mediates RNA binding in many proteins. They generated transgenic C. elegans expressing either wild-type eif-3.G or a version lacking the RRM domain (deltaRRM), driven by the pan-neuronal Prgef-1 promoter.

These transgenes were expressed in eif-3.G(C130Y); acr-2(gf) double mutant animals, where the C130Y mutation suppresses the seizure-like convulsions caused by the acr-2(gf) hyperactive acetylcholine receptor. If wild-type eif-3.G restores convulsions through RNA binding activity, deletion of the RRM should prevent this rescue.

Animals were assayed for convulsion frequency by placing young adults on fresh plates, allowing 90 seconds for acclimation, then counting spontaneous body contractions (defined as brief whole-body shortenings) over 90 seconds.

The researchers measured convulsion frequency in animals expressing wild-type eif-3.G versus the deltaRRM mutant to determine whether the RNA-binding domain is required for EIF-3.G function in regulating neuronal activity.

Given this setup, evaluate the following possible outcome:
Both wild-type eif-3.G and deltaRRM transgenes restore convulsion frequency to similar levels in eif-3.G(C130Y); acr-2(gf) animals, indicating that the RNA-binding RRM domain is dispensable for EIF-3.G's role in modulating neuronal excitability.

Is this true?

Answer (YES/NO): NO